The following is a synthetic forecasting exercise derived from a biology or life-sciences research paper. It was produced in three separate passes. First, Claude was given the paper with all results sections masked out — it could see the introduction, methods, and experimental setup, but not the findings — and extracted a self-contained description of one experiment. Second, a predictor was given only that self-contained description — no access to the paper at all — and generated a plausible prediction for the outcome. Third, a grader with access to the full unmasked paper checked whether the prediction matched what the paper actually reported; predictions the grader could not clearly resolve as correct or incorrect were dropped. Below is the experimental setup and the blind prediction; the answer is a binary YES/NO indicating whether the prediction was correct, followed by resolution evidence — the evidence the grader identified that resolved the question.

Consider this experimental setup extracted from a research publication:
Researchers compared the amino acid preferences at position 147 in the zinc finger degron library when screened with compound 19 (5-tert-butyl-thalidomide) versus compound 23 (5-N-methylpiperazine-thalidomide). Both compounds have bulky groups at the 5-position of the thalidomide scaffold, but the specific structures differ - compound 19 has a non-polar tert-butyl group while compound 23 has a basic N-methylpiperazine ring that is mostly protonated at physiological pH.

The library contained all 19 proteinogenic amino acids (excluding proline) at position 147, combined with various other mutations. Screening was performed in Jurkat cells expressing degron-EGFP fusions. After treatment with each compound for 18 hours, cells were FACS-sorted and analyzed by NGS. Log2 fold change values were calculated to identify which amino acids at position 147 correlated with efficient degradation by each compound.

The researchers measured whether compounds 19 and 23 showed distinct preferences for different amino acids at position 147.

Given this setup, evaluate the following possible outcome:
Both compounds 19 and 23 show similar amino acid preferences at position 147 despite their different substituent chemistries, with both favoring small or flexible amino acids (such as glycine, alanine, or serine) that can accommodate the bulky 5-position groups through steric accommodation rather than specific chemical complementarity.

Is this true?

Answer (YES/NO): NO